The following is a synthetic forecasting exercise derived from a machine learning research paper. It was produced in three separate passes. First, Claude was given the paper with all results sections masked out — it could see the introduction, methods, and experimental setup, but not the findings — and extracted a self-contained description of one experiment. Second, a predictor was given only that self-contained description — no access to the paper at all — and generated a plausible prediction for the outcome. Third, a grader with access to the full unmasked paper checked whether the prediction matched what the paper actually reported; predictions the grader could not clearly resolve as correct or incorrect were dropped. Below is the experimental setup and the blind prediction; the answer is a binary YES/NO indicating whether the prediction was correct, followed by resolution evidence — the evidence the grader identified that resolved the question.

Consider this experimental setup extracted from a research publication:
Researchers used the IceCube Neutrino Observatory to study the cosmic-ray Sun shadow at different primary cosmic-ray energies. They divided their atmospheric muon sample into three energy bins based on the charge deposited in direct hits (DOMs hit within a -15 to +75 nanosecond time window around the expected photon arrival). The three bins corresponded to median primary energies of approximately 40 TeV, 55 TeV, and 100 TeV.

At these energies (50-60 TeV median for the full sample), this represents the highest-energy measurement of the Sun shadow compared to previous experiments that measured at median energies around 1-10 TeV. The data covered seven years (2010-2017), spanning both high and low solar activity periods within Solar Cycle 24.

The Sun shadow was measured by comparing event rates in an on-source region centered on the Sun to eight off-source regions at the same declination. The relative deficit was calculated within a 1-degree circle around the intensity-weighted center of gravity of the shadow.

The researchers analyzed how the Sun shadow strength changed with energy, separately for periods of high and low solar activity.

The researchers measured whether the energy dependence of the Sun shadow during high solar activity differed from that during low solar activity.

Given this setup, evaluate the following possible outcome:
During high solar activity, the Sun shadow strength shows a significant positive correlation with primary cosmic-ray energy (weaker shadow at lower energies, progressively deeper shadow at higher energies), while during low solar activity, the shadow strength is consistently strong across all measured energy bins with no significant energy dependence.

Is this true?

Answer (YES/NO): NO